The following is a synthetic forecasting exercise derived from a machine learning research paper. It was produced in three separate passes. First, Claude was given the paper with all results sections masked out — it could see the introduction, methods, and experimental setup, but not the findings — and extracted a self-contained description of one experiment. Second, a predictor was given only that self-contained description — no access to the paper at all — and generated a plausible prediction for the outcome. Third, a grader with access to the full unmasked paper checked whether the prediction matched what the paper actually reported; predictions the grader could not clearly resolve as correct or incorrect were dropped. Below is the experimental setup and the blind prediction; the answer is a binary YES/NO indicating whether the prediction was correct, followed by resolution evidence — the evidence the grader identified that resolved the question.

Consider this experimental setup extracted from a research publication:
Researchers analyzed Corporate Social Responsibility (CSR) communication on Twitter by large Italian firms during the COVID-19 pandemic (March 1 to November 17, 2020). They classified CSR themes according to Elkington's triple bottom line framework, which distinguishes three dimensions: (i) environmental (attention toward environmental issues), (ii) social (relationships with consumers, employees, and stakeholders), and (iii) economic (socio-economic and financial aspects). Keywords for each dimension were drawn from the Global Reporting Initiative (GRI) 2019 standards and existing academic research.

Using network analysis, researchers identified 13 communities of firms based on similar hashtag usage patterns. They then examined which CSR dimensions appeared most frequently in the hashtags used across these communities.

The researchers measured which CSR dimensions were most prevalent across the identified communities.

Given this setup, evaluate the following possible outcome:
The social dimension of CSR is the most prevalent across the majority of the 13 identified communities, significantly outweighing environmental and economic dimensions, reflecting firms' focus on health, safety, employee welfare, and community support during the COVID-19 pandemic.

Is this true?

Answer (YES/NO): NO